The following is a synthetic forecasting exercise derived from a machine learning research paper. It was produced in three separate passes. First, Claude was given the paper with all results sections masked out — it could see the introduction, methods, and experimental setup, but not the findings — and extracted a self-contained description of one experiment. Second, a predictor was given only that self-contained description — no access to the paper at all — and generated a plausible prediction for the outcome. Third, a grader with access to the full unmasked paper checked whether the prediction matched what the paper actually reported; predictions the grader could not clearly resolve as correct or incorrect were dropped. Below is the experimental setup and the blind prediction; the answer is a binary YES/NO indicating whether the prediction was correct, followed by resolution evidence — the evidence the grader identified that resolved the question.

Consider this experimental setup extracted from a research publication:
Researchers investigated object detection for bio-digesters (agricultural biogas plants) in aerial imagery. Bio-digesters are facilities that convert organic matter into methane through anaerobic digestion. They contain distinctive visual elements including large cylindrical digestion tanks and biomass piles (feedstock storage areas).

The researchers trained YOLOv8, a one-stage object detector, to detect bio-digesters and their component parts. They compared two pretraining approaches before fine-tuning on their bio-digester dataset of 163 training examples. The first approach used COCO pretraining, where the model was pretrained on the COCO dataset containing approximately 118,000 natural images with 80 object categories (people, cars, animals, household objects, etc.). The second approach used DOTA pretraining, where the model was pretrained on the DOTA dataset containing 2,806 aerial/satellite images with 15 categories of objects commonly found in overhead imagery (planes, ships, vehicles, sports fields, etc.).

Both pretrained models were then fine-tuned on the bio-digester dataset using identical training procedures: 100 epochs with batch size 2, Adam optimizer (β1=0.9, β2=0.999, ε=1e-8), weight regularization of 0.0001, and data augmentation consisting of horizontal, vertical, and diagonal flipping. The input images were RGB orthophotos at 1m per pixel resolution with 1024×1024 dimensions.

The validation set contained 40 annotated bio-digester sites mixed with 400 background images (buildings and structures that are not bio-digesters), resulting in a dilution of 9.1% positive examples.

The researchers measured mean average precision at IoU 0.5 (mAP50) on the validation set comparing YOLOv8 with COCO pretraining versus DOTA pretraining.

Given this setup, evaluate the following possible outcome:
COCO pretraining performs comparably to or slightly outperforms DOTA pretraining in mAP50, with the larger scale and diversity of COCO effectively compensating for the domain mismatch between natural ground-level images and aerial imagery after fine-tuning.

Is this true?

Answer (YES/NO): NO